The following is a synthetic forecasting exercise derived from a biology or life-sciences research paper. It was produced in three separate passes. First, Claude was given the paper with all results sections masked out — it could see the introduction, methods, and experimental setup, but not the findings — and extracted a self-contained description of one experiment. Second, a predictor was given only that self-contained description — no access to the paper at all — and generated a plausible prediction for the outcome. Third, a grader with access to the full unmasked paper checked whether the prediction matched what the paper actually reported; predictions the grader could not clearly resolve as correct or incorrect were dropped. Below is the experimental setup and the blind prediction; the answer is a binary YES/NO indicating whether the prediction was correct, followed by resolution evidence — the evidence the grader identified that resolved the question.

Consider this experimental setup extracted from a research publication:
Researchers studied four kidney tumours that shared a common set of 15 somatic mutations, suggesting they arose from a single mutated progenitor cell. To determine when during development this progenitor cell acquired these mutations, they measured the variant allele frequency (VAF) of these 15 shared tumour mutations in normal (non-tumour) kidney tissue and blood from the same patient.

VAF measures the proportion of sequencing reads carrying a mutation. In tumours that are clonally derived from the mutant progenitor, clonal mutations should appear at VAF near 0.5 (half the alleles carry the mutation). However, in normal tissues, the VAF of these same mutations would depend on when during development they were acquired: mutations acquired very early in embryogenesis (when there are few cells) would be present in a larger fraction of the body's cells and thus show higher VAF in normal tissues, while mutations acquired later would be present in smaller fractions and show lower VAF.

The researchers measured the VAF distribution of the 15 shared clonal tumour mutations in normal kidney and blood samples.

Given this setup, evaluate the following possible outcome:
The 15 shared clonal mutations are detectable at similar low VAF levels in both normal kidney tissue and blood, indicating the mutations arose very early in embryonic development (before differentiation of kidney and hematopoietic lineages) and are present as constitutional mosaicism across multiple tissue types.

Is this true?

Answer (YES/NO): NO